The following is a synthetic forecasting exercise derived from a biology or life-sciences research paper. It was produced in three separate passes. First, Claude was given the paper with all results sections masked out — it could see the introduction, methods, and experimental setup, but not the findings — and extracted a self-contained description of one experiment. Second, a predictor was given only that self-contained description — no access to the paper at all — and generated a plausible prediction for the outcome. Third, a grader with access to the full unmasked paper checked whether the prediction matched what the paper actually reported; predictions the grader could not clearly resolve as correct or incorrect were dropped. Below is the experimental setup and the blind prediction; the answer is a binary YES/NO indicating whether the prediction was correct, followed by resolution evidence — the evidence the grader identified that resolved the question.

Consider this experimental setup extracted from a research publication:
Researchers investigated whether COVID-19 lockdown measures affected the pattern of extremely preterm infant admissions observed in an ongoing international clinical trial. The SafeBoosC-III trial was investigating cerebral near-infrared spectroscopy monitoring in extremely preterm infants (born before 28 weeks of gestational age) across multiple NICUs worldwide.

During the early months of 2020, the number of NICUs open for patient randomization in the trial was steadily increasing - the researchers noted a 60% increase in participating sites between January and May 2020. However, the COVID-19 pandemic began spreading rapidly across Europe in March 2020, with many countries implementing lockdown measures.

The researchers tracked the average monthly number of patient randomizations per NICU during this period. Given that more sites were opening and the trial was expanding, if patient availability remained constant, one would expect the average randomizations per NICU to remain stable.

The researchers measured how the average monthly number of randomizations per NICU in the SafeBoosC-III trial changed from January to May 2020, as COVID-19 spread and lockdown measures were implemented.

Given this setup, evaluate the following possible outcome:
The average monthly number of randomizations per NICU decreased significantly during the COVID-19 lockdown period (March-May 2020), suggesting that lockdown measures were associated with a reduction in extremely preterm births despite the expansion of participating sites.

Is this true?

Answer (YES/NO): NO